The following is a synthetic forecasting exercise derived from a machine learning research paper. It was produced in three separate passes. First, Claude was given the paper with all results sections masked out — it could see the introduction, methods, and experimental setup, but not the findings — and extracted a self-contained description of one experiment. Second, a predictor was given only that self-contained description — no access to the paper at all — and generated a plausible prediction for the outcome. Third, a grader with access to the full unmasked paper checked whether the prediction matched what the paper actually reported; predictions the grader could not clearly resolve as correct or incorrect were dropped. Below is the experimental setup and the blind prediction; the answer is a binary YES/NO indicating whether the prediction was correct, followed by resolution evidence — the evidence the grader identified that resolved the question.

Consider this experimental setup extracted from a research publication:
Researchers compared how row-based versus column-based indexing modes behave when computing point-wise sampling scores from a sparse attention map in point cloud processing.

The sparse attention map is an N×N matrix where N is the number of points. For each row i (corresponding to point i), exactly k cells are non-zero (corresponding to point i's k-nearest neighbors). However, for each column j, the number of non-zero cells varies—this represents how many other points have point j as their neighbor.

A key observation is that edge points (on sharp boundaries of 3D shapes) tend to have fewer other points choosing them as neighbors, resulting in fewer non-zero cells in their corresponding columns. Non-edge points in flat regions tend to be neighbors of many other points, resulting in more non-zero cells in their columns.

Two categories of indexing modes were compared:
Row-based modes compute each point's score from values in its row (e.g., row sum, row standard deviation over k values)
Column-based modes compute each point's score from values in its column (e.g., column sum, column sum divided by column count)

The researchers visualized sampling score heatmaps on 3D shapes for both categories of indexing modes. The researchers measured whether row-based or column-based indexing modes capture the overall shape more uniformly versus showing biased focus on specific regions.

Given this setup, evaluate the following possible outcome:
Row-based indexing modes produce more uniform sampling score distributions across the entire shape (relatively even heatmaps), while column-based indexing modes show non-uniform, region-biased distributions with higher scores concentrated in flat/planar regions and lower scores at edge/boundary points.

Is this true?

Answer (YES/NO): NO